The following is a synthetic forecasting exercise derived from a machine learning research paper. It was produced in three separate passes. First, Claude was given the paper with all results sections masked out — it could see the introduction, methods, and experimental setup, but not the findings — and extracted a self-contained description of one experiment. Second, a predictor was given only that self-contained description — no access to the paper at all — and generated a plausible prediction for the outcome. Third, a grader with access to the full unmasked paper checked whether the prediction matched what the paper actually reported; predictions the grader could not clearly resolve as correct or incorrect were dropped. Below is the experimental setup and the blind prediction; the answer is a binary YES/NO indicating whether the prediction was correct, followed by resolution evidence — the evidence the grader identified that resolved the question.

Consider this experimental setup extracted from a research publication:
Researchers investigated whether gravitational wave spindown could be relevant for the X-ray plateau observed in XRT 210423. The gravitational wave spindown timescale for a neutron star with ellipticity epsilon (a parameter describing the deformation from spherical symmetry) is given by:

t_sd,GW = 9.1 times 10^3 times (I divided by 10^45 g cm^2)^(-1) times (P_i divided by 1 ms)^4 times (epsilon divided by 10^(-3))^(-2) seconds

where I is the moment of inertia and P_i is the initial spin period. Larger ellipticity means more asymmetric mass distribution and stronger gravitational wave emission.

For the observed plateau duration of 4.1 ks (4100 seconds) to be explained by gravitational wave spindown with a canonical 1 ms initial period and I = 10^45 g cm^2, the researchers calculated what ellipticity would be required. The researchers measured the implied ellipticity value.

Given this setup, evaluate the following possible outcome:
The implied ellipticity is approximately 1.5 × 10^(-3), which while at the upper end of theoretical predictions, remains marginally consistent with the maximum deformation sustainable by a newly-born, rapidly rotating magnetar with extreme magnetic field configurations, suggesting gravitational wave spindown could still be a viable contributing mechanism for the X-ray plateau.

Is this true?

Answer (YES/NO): NO